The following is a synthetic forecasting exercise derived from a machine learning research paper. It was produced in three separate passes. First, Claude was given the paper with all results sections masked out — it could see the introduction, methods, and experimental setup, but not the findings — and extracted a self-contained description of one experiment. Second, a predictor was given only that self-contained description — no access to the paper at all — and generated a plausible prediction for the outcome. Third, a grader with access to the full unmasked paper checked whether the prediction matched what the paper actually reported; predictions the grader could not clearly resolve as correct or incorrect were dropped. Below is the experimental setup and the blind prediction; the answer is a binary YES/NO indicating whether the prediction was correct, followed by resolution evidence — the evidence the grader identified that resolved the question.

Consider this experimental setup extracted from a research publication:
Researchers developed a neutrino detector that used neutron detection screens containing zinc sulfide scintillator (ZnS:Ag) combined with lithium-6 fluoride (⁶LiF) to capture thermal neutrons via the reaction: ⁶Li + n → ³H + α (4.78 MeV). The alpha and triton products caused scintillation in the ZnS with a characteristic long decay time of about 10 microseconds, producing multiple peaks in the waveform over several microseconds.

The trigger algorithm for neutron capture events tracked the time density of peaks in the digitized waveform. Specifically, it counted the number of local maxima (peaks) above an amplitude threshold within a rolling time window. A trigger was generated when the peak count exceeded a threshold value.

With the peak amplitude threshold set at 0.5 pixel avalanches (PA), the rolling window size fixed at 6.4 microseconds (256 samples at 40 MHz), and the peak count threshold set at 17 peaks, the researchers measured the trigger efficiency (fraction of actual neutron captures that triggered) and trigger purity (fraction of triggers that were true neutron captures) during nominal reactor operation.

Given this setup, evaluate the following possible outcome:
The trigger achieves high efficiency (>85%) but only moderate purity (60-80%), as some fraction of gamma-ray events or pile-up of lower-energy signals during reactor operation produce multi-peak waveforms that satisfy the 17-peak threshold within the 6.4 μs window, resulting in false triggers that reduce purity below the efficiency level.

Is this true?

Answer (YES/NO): NO